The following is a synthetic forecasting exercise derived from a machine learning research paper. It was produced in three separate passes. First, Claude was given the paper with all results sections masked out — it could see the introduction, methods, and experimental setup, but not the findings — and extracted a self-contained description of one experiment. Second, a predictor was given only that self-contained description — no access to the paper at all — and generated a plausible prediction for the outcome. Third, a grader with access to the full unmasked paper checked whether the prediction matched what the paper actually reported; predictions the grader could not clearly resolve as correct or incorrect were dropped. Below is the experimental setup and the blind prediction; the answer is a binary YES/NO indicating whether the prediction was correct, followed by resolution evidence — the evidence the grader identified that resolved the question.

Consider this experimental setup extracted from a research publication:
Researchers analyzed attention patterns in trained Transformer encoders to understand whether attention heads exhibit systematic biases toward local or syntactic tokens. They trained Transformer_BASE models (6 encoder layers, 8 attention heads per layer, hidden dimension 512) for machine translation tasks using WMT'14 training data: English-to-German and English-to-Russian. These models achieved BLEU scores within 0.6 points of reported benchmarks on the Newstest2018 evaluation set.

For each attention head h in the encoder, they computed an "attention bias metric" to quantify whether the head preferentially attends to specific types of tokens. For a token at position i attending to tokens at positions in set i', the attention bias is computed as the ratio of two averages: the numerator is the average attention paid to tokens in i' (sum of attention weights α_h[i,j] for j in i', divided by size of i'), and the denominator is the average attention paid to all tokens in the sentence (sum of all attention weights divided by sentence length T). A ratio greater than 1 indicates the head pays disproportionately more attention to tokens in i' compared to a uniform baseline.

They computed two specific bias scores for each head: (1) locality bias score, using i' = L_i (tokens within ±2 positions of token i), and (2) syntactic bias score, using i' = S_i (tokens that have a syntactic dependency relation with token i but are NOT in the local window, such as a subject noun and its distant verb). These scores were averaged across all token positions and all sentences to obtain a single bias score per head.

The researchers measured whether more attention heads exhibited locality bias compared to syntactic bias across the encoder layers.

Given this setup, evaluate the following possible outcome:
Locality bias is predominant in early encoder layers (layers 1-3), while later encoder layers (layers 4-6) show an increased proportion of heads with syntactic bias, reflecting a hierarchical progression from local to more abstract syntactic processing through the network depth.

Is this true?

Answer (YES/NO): NO